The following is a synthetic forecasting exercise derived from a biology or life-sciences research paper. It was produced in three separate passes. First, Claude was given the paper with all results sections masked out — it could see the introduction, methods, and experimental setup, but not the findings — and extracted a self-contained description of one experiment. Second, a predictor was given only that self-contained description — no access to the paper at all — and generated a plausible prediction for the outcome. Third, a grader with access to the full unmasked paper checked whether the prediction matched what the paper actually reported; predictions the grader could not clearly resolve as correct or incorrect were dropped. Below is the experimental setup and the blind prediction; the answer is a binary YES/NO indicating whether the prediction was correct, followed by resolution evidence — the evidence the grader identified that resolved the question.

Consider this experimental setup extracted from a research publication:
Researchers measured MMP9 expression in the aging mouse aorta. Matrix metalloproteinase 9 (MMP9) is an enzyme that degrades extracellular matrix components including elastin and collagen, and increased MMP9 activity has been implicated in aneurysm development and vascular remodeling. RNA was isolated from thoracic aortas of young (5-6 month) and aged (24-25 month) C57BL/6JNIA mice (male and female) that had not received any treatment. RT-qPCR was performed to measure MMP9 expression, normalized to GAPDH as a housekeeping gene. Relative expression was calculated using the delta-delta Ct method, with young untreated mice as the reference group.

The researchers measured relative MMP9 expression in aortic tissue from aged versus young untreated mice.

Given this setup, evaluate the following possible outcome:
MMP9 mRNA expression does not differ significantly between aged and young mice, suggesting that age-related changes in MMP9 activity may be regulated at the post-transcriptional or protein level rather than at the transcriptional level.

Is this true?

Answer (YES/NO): NO